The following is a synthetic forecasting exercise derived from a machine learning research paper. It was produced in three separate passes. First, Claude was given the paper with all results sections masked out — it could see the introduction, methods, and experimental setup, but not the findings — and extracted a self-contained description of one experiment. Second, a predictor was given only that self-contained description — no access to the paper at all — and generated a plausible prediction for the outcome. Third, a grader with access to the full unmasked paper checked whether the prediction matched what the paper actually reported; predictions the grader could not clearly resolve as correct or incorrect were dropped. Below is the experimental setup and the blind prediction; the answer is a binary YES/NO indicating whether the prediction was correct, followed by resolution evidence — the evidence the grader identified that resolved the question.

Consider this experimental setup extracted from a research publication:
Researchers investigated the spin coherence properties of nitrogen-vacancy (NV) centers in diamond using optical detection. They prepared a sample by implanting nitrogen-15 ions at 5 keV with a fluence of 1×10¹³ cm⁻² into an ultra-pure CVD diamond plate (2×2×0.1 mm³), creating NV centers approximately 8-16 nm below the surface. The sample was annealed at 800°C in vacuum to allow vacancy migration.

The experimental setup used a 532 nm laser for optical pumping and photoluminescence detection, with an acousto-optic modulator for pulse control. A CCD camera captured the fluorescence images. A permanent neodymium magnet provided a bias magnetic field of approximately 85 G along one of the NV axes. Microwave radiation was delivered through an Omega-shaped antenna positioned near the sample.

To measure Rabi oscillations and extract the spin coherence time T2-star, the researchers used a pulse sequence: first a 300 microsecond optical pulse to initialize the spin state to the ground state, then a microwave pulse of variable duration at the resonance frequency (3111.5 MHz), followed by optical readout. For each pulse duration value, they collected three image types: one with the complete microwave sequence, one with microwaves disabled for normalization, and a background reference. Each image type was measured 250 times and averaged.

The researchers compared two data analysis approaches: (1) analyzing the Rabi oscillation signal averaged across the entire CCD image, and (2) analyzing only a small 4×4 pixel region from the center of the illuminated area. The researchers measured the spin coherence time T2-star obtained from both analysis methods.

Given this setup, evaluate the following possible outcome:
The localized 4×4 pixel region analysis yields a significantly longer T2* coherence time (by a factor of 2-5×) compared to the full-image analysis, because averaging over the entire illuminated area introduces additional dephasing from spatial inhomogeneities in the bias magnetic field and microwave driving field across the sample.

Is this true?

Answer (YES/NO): NO